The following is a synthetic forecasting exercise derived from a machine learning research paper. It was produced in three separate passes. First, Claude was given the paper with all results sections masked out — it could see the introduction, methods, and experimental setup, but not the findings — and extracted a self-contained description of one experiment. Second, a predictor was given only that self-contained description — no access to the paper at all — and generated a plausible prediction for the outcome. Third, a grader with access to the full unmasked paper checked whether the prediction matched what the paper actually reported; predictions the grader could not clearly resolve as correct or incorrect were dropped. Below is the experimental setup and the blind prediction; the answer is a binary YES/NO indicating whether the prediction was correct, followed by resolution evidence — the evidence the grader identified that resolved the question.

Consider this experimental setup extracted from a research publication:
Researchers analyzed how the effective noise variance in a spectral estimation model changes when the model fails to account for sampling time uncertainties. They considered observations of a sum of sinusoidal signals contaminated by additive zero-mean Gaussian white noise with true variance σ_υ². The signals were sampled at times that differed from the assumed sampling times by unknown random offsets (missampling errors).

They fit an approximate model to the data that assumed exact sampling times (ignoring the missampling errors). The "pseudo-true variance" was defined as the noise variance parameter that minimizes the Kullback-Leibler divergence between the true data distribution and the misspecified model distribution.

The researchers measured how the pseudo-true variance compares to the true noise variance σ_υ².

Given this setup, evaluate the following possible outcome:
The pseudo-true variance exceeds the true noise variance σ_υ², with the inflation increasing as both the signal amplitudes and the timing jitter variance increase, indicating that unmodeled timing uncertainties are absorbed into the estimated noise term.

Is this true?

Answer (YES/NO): NO